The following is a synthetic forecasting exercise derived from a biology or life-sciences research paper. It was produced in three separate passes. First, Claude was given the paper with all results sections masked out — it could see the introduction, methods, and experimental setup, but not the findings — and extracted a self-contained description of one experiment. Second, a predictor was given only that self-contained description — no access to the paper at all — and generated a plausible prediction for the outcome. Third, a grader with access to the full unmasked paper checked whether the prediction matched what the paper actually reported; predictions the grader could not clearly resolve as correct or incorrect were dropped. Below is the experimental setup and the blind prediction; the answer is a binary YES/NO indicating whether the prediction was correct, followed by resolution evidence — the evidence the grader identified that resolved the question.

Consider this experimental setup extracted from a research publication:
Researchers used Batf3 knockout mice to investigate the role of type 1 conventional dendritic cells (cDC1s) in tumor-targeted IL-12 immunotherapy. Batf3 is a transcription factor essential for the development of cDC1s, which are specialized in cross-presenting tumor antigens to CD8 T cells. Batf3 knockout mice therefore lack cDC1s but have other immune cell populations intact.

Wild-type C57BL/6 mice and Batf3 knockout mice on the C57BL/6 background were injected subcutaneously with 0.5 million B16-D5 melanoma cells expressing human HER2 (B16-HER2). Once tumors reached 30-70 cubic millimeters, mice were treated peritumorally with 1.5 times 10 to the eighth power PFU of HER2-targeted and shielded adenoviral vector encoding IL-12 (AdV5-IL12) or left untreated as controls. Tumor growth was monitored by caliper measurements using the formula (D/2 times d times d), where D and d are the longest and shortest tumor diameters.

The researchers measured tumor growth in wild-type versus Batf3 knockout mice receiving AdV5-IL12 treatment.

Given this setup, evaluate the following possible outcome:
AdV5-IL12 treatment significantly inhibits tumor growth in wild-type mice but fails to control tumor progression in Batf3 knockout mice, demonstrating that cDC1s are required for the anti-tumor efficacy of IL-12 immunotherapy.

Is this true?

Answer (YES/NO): YES